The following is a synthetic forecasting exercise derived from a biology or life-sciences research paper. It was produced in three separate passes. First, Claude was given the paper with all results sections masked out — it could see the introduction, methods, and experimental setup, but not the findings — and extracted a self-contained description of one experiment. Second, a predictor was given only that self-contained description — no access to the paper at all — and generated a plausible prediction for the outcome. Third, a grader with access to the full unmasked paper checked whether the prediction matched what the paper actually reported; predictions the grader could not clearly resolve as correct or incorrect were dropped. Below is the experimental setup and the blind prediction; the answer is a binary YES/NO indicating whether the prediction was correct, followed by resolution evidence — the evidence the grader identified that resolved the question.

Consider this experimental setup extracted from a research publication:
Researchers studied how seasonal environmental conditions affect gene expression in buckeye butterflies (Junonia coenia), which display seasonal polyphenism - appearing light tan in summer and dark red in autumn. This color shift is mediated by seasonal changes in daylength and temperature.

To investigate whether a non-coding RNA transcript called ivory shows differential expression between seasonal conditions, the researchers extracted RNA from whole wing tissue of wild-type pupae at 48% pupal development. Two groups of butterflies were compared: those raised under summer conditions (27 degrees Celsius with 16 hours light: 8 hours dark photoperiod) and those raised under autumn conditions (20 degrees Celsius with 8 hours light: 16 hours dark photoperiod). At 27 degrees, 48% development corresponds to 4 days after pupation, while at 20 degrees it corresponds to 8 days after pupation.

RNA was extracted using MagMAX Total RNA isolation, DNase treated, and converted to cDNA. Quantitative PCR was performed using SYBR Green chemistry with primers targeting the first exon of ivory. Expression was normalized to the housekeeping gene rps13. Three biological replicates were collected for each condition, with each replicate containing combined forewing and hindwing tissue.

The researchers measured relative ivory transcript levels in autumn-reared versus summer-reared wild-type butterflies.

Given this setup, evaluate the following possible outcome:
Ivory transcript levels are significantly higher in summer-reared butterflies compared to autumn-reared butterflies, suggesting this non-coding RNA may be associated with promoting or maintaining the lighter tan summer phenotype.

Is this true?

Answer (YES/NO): NO